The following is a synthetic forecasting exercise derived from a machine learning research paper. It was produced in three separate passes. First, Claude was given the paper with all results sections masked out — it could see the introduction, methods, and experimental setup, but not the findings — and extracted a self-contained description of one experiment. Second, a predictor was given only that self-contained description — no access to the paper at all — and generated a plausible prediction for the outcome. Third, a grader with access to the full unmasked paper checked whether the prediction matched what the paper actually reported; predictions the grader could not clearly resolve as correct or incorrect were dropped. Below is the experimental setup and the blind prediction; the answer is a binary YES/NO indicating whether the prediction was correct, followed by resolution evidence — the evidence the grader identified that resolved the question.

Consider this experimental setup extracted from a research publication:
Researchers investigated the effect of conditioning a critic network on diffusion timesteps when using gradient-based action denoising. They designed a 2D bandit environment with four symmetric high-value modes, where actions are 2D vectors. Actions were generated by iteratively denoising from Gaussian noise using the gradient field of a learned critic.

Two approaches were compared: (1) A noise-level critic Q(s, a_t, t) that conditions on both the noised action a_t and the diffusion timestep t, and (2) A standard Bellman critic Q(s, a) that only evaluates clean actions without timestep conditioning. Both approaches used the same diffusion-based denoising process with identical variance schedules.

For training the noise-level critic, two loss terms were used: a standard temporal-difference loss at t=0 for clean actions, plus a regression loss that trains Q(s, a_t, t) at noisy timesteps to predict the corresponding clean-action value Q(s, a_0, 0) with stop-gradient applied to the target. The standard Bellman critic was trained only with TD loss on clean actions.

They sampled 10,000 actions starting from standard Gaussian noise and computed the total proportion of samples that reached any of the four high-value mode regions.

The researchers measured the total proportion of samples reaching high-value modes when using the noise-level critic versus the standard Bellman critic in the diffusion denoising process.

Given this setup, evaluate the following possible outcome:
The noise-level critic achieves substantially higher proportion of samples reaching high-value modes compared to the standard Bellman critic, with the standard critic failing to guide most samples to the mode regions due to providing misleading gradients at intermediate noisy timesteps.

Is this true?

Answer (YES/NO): NO